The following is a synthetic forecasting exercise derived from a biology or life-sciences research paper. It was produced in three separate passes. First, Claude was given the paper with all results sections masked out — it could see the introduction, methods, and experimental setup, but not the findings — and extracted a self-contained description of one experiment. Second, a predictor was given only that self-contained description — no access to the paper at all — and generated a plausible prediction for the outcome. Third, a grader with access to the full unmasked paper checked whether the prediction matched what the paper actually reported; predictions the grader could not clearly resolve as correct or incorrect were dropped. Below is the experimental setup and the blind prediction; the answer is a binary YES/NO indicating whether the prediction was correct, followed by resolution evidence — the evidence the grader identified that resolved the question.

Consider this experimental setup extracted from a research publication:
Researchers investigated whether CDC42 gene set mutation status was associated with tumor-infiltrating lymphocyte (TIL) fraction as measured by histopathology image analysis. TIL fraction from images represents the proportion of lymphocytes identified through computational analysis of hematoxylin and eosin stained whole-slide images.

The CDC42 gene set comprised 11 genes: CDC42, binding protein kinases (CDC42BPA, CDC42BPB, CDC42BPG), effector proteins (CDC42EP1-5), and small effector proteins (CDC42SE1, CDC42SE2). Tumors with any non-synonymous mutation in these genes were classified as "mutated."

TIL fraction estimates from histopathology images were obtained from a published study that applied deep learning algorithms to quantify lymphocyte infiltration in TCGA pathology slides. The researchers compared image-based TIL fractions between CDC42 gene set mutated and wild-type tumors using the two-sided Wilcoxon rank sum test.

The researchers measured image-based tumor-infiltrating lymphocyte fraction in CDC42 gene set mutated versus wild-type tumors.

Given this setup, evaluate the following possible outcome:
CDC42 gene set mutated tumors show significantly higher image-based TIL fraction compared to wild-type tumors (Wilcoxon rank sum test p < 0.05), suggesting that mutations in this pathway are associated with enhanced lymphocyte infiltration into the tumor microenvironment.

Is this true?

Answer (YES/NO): YES